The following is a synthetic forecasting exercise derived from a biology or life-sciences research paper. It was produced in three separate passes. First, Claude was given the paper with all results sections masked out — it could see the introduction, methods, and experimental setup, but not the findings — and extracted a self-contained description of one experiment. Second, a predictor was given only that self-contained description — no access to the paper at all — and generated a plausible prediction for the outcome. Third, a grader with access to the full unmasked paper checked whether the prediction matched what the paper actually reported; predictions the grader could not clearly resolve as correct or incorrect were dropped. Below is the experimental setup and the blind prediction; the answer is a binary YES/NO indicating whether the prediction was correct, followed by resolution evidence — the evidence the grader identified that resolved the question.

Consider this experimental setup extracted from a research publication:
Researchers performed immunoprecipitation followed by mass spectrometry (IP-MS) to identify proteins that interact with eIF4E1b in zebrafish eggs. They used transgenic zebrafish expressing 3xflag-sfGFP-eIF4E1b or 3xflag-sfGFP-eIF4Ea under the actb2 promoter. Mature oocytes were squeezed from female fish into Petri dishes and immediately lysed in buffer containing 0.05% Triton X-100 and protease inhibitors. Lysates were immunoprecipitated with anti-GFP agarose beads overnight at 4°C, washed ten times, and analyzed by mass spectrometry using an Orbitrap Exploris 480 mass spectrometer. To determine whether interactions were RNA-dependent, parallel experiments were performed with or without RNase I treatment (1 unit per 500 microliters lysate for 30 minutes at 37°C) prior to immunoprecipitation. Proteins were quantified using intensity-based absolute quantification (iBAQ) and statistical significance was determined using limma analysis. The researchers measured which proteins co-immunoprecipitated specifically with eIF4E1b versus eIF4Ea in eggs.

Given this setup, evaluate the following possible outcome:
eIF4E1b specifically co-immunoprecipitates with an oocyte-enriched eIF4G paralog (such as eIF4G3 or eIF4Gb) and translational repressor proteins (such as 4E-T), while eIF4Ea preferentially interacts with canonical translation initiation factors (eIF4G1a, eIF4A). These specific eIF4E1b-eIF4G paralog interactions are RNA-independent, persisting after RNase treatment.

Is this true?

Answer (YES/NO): NO